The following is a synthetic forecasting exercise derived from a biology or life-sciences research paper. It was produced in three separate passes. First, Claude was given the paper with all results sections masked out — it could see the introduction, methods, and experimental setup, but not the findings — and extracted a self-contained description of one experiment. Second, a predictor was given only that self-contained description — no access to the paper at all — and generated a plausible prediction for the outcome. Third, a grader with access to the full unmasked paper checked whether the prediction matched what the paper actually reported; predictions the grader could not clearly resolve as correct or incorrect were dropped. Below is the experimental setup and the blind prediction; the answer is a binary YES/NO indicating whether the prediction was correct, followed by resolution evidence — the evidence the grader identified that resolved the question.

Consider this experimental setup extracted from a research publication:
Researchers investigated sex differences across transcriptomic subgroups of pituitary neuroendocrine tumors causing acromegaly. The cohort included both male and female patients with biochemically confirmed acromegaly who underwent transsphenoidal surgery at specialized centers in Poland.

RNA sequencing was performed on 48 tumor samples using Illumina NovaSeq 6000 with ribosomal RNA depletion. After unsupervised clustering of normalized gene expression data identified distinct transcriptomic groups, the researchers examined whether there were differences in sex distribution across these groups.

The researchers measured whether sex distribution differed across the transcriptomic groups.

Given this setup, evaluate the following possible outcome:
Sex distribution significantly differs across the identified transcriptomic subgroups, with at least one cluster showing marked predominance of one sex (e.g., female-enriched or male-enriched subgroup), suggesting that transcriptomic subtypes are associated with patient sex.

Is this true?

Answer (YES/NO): NO